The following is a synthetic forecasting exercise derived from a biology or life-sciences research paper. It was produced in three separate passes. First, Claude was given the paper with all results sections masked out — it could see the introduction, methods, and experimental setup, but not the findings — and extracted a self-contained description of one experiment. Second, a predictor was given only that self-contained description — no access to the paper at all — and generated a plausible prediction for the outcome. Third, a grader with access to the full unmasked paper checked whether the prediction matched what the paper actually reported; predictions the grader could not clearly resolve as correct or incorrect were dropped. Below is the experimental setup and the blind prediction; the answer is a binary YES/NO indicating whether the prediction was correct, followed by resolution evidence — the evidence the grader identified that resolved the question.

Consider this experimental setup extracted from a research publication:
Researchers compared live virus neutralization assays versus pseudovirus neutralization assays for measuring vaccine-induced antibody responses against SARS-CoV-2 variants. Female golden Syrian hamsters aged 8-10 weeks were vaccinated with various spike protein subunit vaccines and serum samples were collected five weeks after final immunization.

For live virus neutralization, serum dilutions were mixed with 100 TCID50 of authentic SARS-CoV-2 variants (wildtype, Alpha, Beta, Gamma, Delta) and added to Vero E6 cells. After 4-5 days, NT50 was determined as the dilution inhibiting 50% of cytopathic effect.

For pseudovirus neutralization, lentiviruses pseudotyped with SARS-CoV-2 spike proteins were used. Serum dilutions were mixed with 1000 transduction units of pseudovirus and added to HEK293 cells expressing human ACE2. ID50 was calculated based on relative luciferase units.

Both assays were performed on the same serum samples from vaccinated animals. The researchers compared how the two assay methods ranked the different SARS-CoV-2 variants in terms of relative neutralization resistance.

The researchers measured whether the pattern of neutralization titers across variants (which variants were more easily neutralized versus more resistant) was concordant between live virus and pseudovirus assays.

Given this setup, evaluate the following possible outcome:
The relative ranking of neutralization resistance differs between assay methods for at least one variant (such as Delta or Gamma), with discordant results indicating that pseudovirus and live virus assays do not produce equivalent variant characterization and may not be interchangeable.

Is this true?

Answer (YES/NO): NO